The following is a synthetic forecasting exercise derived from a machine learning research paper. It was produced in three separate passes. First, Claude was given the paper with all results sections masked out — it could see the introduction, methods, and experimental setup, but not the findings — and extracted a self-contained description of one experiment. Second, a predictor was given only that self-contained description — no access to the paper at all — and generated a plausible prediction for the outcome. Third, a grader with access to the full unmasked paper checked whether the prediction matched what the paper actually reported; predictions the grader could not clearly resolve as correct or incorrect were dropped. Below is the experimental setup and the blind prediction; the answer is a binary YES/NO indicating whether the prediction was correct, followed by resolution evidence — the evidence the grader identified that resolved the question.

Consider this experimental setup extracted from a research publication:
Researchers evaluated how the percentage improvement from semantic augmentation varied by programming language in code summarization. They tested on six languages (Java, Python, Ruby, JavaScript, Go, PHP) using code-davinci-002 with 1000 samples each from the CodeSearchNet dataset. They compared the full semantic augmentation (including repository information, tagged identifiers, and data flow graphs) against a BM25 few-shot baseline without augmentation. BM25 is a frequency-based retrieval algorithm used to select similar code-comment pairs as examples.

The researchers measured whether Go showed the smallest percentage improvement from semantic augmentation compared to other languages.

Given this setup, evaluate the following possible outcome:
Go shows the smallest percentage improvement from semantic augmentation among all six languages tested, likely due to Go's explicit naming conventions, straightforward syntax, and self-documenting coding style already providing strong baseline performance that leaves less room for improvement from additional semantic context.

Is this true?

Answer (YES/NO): YES